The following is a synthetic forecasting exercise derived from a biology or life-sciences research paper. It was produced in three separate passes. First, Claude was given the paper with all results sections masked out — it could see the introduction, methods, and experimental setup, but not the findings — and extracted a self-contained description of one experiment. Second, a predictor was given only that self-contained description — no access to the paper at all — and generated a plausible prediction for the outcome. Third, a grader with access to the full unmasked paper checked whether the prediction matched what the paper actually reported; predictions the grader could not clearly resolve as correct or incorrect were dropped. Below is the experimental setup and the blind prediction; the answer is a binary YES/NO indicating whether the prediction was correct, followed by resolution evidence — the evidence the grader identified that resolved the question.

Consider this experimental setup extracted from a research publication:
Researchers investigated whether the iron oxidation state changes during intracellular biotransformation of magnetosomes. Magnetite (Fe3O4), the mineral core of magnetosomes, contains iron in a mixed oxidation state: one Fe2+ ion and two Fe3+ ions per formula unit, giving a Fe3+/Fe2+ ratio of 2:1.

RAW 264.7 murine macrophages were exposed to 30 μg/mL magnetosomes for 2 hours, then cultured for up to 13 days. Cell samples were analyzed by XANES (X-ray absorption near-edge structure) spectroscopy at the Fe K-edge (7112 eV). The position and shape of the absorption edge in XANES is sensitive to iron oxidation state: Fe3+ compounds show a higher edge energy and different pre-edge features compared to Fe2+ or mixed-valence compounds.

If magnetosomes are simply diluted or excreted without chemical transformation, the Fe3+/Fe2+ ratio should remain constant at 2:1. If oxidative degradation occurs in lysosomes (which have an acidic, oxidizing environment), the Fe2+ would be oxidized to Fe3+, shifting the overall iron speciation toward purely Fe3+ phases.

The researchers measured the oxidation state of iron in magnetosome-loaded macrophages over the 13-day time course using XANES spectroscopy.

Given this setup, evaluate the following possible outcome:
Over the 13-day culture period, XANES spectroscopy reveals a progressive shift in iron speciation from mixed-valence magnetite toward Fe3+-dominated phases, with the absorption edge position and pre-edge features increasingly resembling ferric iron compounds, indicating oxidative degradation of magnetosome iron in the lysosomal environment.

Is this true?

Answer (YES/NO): NO